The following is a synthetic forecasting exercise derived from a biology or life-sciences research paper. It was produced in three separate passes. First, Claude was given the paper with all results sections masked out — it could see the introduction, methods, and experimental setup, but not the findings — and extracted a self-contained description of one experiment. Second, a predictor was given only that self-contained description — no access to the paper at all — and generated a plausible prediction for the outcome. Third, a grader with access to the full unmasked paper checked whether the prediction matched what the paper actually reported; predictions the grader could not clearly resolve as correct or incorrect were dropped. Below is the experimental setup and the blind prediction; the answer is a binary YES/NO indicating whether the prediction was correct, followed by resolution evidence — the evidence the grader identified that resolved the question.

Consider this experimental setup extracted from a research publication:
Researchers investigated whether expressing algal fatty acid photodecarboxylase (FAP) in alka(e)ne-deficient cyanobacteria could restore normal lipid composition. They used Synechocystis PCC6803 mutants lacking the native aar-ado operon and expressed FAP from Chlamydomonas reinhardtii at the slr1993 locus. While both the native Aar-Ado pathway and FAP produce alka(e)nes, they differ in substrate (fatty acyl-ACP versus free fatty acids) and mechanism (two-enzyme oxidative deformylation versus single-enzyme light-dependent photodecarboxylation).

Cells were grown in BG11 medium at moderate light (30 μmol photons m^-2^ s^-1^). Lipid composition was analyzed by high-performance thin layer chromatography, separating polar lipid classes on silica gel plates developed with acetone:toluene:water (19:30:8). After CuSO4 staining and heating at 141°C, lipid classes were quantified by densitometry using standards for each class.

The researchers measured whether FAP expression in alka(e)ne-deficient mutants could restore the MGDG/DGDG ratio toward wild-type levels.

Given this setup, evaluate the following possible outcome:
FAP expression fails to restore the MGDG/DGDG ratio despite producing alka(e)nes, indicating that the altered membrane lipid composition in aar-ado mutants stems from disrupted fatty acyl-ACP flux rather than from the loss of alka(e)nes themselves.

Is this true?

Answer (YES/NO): NO